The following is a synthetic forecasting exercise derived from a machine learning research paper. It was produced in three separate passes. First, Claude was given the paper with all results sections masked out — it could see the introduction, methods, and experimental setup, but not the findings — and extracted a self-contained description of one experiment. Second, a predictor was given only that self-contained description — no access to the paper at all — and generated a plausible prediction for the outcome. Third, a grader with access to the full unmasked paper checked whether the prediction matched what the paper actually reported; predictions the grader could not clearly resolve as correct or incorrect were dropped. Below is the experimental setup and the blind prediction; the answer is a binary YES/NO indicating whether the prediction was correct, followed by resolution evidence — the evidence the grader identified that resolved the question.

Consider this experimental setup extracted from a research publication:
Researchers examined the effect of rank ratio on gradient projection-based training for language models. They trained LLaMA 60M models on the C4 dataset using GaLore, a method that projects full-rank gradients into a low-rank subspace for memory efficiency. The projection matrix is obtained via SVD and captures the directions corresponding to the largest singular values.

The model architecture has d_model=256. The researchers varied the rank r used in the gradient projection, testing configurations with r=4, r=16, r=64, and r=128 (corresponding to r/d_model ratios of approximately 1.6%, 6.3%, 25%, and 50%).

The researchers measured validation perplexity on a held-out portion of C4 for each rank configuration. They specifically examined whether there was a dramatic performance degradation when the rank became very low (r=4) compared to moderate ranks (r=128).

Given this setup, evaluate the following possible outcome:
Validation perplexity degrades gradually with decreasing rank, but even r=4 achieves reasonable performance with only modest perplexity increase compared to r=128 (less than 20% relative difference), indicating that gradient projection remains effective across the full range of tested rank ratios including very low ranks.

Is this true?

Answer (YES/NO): NO